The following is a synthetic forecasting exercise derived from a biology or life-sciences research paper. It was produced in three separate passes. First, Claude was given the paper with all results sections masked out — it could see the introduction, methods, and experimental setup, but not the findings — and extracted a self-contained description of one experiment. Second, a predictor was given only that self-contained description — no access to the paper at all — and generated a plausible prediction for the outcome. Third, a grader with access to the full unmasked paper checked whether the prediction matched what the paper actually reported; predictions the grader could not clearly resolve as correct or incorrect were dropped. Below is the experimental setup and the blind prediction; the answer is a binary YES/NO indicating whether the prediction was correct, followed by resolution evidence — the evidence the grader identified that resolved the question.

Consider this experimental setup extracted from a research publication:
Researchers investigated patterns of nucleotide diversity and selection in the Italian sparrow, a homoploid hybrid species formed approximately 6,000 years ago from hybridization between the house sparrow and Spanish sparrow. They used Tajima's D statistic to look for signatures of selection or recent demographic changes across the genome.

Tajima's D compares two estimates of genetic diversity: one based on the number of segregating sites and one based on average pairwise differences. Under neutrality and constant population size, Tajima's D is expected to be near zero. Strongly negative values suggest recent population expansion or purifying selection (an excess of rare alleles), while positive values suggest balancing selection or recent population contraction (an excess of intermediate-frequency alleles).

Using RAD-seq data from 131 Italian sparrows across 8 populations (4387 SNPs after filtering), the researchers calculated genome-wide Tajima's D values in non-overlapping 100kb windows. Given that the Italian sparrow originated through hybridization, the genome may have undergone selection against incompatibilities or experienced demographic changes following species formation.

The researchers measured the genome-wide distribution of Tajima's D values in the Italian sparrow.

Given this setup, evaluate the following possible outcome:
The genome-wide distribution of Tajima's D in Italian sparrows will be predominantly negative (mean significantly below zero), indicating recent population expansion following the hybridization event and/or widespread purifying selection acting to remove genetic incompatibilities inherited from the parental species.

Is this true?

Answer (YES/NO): NO